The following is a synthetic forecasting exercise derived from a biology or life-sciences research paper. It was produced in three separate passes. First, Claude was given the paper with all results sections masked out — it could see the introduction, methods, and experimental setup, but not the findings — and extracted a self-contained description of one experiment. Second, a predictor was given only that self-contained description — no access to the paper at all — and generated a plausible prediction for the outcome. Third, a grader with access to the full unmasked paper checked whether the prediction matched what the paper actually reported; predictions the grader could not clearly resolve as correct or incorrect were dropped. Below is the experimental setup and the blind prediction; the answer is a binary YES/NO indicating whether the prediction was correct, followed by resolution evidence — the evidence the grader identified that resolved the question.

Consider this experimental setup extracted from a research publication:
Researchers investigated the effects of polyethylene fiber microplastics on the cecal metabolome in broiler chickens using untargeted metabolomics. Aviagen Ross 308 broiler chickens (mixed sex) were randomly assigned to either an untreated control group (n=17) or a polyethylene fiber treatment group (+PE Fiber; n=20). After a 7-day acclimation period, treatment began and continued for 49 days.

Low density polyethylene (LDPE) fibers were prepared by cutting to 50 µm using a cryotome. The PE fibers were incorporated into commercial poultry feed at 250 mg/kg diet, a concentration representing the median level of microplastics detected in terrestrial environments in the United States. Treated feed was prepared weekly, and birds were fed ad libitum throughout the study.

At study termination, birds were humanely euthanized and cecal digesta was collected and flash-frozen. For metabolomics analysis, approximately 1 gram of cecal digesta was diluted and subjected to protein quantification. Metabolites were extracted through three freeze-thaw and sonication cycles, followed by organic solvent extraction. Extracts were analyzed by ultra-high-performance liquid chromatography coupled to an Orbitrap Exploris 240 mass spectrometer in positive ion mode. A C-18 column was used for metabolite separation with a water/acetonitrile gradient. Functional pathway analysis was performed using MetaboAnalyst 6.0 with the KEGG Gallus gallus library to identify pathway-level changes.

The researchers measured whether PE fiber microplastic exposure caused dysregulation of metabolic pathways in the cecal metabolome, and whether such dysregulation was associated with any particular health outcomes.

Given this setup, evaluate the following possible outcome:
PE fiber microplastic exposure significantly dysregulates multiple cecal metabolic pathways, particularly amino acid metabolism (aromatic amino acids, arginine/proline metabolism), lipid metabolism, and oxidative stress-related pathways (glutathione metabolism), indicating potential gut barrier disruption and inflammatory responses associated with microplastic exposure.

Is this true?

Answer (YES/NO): NO